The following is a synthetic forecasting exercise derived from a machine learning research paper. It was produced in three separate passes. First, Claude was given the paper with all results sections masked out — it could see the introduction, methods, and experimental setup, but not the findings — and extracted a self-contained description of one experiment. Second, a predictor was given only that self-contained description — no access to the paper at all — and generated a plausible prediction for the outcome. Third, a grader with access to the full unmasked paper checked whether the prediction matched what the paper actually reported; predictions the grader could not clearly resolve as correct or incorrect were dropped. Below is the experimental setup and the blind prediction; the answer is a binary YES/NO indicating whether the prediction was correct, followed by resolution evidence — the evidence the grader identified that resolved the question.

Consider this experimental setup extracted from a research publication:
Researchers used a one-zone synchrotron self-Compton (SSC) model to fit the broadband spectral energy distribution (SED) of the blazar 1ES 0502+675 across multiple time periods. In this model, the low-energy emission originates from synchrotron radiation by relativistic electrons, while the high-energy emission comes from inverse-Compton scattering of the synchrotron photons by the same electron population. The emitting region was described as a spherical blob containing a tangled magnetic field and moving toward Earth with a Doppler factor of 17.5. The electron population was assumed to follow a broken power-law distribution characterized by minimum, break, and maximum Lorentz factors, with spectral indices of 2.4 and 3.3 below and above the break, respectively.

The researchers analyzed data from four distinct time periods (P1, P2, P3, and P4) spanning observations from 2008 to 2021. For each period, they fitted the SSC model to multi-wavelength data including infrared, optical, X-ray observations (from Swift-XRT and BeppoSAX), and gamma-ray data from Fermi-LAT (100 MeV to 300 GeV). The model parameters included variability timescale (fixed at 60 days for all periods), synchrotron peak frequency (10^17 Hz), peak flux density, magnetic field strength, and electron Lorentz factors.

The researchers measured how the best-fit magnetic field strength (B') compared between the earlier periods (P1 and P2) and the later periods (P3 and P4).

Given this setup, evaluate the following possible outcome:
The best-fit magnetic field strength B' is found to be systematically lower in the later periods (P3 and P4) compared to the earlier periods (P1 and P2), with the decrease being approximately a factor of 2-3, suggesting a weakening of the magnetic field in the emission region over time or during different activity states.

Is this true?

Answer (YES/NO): NO